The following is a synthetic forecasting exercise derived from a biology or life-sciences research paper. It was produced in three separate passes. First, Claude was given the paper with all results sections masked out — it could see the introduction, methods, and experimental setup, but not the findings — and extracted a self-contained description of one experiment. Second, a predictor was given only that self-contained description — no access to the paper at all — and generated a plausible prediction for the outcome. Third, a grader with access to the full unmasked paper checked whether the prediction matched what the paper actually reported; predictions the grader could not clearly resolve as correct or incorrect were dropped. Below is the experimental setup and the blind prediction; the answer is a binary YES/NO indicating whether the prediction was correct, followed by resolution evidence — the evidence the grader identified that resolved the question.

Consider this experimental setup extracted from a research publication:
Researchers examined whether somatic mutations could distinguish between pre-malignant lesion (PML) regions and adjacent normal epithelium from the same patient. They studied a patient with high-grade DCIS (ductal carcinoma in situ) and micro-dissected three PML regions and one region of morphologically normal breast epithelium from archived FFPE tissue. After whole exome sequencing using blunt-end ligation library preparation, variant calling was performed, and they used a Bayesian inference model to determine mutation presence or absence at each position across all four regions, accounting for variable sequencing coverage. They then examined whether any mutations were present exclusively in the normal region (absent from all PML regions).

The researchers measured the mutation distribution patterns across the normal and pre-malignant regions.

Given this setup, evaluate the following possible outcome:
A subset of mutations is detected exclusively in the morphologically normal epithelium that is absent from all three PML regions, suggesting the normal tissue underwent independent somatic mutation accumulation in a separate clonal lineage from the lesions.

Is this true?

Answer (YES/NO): YES